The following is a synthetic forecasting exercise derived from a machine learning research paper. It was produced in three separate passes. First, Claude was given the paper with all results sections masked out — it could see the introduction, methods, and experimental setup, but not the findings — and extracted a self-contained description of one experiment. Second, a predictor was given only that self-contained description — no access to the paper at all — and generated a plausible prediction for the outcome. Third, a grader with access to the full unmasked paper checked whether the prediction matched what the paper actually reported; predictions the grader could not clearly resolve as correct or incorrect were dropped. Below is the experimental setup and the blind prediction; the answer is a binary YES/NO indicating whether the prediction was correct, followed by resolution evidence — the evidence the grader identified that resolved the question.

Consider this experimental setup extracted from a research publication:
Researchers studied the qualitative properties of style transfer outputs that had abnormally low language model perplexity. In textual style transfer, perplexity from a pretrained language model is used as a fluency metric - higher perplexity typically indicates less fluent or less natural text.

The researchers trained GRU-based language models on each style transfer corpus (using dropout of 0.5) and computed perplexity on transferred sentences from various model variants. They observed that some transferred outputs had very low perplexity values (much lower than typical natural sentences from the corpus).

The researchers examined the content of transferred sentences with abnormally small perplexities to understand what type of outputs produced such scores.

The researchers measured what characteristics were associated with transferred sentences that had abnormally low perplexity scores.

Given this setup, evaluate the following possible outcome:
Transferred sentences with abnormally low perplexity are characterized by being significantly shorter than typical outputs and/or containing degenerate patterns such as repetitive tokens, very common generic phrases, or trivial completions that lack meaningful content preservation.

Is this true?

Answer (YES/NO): NO